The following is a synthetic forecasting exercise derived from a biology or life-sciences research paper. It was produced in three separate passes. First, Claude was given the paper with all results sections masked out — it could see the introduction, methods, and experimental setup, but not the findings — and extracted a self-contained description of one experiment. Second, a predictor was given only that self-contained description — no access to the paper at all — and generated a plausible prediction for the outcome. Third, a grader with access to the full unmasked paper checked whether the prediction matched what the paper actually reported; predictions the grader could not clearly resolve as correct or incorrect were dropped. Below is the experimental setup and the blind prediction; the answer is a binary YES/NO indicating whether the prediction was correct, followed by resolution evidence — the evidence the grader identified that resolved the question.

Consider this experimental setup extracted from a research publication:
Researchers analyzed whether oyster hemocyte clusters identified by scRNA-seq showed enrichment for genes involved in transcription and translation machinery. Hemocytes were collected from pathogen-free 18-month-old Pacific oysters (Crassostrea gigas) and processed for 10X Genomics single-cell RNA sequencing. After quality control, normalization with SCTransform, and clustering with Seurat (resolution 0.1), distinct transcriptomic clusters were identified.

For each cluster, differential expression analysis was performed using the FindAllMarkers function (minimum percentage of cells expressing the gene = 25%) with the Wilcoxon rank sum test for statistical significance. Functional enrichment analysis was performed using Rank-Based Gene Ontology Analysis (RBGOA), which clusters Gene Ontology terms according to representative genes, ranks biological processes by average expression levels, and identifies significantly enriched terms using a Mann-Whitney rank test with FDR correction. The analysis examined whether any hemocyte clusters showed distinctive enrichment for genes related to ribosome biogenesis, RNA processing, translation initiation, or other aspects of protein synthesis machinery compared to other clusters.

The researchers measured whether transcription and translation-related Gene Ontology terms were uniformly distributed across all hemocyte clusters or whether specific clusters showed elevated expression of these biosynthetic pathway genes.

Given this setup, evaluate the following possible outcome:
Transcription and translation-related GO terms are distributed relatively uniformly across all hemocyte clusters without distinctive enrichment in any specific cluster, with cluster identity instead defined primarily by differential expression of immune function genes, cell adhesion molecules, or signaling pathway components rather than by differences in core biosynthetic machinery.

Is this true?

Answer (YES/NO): NO